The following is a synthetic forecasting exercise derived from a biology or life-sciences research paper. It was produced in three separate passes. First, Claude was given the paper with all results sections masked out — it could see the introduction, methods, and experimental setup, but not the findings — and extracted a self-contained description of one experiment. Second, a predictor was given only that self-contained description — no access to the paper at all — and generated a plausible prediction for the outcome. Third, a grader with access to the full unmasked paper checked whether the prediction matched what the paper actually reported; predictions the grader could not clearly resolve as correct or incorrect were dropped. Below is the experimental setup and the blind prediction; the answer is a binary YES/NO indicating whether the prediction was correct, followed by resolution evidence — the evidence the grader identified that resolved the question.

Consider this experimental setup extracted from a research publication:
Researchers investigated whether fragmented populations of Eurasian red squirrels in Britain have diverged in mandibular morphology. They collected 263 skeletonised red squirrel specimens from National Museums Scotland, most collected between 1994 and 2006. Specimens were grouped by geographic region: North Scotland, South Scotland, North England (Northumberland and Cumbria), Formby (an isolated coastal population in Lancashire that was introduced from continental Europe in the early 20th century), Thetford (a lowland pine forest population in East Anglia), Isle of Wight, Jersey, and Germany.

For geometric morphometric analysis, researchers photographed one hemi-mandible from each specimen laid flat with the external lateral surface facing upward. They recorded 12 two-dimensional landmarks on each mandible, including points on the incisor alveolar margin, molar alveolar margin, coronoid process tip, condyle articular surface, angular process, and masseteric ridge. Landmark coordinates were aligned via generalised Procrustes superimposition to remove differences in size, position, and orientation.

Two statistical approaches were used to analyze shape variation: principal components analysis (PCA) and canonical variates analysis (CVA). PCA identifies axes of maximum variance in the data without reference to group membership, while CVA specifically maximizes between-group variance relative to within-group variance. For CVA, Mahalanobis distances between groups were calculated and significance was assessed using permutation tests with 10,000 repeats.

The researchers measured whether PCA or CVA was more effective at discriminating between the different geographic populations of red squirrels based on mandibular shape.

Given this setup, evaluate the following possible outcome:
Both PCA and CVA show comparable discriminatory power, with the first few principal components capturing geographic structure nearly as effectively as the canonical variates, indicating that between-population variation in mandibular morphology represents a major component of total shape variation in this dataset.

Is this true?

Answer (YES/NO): NO